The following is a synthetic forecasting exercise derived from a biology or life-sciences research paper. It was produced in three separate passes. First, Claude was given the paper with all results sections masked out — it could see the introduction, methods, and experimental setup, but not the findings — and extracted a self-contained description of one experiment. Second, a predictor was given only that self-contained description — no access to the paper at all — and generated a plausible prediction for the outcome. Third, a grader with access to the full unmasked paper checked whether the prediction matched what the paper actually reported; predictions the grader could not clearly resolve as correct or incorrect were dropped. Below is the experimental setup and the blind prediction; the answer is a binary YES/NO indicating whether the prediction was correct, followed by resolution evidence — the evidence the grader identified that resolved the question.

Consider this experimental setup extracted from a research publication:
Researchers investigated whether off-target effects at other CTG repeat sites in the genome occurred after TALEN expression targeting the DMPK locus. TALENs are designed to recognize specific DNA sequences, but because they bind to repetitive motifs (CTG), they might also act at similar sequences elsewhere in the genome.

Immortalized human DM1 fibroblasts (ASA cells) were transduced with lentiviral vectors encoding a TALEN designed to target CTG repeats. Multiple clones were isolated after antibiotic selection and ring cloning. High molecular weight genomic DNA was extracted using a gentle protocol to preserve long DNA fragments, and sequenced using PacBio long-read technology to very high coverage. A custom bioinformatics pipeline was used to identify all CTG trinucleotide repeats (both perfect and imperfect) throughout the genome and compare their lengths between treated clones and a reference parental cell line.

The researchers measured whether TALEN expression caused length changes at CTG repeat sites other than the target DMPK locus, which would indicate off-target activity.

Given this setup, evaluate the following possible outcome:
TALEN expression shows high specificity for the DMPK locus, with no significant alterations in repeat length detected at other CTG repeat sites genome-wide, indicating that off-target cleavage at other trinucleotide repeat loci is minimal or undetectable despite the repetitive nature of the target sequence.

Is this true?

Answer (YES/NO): NO